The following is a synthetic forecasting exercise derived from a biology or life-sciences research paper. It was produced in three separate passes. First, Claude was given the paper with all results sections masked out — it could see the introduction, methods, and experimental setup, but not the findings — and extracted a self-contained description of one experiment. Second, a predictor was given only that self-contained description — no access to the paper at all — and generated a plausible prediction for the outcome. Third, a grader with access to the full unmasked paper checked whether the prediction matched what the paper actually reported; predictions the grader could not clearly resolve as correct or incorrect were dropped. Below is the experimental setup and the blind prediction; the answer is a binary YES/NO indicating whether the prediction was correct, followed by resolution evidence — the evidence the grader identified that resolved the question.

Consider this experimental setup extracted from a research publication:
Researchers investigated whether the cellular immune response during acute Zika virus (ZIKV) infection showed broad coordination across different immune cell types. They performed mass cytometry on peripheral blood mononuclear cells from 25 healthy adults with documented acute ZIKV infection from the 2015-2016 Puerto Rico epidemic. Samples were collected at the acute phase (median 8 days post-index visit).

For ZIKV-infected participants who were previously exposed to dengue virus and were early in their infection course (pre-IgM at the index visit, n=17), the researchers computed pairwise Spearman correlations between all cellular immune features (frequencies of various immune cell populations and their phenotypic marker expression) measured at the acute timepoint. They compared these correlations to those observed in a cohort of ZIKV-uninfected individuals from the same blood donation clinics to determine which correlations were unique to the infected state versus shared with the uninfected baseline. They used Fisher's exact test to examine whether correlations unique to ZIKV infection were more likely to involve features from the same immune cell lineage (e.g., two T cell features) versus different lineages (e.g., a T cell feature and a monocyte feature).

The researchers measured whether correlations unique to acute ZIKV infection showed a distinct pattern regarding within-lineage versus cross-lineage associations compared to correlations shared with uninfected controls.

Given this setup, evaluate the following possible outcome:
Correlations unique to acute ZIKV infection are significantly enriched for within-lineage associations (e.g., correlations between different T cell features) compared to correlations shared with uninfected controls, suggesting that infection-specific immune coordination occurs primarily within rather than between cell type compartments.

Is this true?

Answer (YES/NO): NO